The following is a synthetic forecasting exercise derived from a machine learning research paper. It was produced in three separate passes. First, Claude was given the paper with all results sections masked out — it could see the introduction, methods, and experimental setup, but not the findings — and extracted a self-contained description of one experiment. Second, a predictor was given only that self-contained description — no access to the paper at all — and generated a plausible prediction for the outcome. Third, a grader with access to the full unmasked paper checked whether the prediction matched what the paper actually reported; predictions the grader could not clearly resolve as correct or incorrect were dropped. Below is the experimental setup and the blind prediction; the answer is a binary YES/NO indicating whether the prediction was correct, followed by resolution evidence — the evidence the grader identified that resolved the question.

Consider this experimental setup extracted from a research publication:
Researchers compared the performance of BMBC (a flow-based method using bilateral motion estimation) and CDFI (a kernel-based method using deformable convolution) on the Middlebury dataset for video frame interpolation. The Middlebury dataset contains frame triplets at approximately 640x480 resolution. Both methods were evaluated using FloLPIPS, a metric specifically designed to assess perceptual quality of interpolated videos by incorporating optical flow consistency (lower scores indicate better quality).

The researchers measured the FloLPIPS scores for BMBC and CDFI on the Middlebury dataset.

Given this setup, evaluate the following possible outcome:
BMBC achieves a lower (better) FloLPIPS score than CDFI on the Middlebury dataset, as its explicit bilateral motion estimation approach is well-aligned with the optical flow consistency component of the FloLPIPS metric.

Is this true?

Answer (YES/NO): YES